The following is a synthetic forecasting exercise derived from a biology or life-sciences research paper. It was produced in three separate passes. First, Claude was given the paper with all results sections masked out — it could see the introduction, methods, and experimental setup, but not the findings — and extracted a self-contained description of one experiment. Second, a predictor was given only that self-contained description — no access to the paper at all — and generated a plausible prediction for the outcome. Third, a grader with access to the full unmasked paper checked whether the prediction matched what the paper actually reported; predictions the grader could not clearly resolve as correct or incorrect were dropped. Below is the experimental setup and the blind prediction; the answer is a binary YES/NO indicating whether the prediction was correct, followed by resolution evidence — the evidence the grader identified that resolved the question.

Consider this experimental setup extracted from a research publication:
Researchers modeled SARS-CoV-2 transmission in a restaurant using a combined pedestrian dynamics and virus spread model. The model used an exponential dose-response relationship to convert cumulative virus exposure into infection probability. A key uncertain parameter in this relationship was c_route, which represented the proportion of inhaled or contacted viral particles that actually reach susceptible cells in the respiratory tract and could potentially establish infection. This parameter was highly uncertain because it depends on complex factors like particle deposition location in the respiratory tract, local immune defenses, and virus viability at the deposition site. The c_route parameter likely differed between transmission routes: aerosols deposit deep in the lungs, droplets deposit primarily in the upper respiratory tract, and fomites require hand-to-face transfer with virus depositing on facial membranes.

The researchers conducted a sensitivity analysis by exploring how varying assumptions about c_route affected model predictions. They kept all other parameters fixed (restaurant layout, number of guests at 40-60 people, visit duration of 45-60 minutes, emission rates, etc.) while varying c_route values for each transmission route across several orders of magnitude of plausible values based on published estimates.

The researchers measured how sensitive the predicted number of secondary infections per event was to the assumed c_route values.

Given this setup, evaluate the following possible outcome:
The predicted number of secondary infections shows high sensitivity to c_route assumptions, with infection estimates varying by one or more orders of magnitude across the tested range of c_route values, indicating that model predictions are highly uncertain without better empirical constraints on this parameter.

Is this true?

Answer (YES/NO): YES